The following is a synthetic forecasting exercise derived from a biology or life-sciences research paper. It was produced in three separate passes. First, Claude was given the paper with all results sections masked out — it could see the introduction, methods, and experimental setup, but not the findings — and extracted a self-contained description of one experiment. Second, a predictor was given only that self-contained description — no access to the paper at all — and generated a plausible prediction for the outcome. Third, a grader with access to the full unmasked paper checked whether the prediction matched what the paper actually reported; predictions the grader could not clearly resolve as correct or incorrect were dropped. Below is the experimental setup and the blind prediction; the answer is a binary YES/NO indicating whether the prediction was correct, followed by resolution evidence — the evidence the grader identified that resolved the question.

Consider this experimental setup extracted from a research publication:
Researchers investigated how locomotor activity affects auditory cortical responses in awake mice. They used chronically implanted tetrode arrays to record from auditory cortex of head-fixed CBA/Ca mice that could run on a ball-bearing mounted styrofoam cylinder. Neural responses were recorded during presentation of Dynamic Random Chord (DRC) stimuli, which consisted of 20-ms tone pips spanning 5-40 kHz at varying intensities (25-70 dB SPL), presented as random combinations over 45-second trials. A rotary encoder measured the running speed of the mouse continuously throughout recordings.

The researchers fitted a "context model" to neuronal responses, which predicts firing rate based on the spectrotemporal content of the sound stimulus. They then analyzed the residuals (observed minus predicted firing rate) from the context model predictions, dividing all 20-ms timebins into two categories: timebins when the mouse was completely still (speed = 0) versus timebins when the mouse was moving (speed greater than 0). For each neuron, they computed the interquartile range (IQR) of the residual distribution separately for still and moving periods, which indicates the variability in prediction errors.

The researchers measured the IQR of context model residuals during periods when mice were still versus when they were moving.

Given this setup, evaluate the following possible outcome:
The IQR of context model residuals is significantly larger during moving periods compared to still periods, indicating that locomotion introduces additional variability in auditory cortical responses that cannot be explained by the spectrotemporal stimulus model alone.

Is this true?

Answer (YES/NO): YES